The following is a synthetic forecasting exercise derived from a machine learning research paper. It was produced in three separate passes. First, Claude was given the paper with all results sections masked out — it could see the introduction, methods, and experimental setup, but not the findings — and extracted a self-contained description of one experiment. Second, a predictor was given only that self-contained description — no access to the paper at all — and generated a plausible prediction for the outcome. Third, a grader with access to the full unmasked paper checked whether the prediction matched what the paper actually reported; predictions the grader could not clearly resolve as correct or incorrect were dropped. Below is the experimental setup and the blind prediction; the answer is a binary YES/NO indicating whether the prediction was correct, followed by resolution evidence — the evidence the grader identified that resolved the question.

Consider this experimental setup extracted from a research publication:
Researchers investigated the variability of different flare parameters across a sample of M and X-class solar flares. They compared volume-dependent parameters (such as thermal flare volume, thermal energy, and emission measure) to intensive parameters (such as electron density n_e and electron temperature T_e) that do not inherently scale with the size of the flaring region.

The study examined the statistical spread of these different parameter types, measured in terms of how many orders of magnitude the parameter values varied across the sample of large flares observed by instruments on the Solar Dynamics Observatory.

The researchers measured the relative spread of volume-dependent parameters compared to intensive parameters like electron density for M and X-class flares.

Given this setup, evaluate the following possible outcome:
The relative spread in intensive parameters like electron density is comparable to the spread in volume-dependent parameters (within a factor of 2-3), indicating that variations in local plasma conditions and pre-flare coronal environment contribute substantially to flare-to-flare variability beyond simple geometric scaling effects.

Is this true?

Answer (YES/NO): NO